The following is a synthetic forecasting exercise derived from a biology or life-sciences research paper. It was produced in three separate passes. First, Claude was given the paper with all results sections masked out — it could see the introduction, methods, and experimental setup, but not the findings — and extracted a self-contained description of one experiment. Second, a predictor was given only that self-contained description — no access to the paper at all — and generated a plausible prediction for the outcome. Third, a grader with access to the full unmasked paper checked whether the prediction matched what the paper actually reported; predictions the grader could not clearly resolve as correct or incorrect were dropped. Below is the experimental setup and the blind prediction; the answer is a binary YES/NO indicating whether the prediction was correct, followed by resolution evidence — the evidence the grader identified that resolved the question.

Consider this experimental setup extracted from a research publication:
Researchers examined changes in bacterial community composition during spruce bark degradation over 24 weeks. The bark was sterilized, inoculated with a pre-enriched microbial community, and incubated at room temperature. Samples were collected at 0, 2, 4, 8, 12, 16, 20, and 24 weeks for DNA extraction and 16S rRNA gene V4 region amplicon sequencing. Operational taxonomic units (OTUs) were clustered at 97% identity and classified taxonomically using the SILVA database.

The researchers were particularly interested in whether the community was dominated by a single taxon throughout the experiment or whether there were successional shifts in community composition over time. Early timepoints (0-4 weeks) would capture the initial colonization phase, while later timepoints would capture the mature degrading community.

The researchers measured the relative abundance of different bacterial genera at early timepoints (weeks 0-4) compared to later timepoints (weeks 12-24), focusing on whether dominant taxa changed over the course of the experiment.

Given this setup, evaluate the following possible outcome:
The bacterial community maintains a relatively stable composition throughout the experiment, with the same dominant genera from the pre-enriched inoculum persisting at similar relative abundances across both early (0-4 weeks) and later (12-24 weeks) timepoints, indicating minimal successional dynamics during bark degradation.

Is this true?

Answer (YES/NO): NO